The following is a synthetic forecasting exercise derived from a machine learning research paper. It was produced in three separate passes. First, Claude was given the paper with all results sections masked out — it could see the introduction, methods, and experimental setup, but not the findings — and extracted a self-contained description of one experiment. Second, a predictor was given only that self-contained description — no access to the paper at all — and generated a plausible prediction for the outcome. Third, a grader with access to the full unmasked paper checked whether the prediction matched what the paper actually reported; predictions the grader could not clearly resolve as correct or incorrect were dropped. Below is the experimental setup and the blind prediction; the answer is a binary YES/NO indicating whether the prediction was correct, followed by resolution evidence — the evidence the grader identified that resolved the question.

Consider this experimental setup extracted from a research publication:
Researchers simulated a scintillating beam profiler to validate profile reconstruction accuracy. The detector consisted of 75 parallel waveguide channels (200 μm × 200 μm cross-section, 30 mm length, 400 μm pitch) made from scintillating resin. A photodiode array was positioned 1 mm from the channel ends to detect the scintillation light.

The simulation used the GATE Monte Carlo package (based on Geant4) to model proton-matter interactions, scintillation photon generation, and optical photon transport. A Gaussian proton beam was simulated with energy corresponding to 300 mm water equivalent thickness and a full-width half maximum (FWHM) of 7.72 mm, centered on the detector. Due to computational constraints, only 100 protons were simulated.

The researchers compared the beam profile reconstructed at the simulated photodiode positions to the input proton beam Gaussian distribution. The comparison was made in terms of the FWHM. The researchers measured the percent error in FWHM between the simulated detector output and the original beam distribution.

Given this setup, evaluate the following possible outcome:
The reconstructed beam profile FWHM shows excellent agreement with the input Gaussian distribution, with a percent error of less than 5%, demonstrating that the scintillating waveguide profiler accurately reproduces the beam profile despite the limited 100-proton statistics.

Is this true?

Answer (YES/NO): NO